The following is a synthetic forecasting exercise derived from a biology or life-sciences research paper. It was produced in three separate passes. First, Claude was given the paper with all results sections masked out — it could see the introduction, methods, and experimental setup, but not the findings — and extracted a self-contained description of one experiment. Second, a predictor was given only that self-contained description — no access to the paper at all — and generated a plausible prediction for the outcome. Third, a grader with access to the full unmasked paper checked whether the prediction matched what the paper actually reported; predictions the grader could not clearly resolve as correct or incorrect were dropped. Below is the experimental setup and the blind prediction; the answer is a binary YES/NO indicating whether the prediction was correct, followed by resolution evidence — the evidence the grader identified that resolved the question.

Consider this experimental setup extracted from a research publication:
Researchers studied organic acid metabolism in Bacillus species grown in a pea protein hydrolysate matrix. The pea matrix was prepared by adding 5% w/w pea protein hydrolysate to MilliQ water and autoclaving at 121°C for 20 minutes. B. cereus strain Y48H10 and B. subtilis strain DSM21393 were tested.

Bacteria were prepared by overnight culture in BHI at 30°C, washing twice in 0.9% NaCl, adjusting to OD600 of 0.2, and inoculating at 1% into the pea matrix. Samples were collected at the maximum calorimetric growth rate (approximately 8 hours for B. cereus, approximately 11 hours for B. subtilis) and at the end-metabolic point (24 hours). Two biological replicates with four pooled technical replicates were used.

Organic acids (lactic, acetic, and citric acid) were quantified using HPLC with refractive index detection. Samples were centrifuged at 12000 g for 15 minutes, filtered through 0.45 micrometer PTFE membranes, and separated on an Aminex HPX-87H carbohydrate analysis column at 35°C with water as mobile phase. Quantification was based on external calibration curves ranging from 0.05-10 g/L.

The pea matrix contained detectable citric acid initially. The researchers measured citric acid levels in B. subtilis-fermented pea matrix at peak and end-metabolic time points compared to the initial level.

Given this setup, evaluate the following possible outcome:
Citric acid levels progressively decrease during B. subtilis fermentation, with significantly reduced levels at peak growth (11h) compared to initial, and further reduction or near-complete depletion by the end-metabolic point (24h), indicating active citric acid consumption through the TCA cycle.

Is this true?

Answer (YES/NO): NO